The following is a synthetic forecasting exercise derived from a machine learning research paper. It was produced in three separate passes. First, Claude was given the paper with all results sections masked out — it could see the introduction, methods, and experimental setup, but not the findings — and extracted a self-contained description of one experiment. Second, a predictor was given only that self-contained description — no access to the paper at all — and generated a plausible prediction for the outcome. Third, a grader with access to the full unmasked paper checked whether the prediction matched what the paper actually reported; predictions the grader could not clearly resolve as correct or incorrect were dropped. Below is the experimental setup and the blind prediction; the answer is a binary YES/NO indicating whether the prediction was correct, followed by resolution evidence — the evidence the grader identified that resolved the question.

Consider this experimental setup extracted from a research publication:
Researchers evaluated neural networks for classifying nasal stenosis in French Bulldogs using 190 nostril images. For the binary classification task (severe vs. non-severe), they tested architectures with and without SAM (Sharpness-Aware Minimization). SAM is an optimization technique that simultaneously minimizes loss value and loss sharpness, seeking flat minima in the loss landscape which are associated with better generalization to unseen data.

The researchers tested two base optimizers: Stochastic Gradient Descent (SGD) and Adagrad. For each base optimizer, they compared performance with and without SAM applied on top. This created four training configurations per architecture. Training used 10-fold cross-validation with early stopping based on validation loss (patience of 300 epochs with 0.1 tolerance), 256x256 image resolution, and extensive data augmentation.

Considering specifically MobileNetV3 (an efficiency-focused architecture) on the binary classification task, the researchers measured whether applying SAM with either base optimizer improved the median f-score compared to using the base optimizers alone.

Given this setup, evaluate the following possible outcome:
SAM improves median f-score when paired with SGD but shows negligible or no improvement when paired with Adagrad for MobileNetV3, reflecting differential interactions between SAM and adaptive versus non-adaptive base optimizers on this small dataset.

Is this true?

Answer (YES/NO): NO